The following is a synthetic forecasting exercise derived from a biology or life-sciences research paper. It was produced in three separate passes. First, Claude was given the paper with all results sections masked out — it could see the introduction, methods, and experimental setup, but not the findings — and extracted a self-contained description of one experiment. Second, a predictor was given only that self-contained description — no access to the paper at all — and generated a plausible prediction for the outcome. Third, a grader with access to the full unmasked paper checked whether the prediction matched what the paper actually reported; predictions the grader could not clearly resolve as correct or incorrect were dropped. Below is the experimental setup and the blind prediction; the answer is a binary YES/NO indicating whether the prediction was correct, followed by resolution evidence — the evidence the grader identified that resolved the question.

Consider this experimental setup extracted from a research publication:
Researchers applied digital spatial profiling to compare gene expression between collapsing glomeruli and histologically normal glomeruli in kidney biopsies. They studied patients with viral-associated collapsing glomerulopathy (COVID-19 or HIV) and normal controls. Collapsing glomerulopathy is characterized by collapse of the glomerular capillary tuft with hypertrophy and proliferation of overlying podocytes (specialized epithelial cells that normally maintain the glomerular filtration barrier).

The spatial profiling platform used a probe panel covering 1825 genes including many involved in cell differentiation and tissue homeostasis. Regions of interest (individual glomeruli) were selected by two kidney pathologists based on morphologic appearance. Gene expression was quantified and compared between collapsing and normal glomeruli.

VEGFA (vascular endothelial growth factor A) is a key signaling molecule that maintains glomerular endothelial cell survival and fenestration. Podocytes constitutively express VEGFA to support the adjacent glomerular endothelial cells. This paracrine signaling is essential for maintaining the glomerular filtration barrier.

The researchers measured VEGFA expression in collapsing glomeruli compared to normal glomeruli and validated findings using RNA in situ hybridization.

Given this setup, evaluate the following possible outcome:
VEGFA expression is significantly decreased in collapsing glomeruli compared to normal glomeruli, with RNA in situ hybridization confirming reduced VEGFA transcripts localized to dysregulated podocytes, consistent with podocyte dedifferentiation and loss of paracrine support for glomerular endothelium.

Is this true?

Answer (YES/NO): YES